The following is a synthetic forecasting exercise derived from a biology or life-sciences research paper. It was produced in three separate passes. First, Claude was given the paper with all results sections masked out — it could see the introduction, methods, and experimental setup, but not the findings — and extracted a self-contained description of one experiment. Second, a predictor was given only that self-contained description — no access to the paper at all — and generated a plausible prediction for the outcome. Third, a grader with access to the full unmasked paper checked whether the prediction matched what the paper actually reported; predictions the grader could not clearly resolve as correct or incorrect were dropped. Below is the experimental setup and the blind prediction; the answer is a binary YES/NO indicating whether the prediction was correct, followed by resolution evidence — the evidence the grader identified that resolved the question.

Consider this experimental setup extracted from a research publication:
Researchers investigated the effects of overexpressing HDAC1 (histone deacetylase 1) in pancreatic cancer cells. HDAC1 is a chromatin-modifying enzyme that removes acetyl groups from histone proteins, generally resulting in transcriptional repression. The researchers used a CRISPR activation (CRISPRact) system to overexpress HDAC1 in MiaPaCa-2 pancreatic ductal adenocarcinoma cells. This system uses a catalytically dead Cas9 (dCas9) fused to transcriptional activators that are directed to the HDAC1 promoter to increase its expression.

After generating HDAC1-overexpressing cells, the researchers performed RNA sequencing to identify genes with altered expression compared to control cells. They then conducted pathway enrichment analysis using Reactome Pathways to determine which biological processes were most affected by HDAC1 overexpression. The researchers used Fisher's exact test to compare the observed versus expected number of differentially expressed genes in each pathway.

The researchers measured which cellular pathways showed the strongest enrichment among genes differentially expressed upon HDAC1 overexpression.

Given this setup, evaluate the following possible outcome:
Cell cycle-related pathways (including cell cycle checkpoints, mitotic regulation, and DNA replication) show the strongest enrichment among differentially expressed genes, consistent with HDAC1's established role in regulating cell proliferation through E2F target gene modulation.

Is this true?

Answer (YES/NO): NO